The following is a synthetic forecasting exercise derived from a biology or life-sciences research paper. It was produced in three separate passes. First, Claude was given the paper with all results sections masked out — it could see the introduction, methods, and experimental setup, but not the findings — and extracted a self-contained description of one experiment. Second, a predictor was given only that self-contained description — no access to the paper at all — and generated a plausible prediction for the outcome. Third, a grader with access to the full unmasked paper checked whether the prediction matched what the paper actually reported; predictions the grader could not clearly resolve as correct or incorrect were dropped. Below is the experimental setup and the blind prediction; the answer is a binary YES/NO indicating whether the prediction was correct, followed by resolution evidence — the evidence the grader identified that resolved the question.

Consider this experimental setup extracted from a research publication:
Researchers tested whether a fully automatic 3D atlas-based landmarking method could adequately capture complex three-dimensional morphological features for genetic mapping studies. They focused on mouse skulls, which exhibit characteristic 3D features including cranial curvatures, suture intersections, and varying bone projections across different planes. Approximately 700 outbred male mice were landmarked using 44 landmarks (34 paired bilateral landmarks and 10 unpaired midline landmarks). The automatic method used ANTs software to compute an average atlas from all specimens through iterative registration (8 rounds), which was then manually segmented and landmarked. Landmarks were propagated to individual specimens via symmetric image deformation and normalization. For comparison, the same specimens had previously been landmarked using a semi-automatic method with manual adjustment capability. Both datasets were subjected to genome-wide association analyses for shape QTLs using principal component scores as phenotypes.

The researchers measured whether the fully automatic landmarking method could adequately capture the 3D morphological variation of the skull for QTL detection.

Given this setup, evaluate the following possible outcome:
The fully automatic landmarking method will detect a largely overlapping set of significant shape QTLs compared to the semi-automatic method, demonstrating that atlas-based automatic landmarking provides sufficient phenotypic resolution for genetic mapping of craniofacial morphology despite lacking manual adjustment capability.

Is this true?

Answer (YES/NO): NO